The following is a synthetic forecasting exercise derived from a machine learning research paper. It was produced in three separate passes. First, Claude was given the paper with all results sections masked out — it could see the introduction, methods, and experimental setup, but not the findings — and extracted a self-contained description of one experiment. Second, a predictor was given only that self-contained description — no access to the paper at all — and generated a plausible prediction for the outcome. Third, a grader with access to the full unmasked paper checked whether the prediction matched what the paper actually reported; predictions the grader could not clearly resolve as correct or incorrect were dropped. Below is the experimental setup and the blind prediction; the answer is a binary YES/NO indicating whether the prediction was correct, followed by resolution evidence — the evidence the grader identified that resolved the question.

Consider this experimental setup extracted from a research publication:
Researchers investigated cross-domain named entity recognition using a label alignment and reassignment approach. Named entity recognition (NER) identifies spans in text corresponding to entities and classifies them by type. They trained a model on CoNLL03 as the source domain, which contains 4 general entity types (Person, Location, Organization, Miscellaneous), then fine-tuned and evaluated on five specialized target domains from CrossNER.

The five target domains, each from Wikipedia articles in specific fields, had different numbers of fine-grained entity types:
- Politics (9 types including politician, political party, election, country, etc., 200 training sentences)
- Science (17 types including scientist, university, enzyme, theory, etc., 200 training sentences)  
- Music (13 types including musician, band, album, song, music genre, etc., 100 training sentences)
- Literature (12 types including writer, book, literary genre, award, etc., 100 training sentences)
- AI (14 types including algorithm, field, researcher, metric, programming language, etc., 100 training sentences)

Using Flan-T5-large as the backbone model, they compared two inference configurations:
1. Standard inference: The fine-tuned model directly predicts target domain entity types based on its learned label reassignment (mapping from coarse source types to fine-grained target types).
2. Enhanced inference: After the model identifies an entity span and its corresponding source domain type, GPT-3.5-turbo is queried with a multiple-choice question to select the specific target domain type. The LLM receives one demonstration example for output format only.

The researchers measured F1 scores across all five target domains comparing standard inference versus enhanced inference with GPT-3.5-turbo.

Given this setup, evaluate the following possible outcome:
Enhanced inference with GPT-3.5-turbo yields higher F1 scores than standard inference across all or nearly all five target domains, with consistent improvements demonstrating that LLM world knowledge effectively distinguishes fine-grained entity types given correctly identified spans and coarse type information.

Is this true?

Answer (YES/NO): NO